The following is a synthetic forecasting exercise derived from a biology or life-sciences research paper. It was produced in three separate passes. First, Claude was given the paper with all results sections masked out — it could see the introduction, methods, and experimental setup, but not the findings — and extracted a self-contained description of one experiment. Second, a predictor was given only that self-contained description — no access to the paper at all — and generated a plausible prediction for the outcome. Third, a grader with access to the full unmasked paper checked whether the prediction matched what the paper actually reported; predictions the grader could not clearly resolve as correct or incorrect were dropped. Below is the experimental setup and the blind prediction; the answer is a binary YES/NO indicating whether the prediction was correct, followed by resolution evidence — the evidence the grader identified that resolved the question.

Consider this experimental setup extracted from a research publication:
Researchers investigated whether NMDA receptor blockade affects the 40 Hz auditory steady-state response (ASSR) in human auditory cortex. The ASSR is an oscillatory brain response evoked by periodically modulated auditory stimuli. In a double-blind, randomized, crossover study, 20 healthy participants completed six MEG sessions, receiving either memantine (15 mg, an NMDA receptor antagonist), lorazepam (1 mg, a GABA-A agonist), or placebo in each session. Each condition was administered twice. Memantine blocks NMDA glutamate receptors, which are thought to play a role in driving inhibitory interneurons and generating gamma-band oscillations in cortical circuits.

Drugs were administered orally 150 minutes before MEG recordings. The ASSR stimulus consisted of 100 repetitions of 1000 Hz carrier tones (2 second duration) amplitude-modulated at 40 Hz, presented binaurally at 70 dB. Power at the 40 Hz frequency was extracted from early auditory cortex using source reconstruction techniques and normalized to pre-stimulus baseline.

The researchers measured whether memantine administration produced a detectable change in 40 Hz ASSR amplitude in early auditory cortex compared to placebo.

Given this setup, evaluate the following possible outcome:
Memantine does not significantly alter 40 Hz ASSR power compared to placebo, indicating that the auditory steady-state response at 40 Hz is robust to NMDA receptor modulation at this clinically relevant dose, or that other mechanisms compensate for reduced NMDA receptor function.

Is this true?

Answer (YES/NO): YES